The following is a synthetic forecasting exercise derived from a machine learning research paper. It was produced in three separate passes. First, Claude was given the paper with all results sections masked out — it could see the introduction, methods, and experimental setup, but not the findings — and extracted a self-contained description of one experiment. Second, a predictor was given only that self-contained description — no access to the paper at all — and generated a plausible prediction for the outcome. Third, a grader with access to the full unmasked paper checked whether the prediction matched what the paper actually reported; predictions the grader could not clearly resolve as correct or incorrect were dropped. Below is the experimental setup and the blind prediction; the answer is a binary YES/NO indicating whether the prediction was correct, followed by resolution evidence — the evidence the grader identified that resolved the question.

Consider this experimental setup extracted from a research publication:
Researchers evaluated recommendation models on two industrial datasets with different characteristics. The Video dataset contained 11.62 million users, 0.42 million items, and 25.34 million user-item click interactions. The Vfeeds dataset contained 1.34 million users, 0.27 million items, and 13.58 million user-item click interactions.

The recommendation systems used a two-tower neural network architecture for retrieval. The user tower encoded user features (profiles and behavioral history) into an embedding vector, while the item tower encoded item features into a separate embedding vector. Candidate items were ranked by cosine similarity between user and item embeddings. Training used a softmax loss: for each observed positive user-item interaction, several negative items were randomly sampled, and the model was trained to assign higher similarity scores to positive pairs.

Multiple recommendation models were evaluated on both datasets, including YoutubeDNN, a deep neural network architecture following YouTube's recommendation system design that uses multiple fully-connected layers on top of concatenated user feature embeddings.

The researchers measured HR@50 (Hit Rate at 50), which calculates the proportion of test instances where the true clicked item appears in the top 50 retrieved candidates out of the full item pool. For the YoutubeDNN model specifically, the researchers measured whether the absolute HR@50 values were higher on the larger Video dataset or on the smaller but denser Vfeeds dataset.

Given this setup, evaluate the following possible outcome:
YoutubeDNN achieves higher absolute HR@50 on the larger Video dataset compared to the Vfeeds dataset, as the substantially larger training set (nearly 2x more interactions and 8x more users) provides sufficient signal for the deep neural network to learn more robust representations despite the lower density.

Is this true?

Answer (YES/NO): YES